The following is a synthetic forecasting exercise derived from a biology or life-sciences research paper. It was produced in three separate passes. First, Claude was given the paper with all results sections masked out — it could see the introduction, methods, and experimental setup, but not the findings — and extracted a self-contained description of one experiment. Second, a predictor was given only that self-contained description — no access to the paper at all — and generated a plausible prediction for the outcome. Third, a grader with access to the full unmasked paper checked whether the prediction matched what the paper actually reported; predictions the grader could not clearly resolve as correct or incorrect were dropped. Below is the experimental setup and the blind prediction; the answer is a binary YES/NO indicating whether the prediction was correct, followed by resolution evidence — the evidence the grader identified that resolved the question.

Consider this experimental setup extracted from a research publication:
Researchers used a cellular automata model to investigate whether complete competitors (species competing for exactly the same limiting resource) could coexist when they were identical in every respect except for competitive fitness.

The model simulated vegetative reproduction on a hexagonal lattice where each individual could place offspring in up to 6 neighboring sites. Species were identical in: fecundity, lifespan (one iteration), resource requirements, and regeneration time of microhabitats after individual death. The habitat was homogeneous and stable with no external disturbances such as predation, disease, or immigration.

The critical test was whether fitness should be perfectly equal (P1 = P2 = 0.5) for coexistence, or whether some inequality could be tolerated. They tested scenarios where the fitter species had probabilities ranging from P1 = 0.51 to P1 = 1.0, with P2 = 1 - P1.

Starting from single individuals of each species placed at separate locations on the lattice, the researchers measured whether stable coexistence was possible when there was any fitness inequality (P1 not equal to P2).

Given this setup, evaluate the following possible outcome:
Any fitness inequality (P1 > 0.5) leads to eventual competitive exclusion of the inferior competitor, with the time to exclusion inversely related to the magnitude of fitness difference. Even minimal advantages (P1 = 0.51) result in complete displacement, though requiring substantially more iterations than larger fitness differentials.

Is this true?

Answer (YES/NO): NO